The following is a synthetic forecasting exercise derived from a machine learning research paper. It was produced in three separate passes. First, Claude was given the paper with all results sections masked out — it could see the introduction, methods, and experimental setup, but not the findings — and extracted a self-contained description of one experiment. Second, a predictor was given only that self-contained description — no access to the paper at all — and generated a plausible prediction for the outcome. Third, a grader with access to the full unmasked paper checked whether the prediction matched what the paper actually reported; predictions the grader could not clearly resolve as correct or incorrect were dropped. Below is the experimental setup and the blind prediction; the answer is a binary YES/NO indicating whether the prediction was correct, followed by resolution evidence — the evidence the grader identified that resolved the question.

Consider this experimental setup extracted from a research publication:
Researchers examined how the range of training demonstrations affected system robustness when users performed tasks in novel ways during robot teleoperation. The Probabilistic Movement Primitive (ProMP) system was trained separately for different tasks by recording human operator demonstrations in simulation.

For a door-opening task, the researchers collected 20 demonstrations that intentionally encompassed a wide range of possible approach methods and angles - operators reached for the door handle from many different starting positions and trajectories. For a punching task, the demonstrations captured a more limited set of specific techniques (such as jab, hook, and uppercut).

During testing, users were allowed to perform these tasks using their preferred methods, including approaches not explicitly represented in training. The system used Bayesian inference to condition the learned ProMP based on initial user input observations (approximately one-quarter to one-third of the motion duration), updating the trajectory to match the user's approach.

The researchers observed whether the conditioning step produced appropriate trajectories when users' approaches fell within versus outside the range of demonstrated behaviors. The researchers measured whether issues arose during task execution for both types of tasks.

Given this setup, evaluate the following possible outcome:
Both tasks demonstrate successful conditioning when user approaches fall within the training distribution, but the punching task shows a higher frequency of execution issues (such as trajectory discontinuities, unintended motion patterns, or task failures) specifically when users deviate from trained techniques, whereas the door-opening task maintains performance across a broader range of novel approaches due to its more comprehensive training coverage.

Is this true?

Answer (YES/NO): NO